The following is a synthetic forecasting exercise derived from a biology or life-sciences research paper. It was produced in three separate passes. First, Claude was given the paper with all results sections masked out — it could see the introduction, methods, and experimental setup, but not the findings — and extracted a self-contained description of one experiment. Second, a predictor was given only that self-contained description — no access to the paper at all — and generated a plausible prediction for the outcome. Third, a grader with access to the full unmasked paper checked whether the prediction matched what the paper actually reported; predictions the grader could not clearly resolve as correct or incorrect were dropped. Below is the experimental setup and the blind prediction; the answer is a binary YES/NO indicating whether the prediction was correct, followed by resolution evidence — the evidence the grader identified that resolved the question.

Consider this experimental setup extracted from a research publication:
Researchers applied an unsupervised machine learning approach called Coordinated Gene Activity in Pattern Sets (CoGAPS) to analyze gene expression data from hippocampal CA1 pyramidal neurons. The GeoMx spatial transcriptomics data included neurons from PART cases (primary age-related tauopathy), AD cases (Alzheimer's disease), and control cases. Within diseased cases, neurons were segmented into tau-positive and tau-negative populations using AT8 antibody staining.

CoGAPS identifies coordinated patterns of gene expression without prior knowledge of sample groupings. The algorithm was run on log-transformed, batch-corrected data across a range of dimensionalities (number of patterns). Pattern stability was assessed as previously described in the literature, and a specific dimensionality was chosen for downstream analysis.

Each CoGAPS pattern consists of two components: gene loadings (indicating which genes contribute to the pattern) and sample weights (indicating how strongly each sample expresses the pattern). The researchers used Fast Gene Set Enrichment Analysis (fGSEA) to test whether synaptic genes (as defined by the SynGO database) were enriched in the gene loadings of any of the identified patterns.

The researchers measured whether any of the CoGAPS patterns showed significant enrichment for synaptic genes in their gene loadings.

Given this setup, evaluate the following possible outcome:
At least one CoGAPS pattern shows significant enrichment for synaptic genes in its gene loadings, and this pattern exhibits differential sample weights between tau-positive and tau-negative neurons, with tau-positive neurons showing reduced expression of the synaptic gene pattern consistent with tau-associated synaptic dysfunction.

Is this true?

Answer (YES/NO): NO